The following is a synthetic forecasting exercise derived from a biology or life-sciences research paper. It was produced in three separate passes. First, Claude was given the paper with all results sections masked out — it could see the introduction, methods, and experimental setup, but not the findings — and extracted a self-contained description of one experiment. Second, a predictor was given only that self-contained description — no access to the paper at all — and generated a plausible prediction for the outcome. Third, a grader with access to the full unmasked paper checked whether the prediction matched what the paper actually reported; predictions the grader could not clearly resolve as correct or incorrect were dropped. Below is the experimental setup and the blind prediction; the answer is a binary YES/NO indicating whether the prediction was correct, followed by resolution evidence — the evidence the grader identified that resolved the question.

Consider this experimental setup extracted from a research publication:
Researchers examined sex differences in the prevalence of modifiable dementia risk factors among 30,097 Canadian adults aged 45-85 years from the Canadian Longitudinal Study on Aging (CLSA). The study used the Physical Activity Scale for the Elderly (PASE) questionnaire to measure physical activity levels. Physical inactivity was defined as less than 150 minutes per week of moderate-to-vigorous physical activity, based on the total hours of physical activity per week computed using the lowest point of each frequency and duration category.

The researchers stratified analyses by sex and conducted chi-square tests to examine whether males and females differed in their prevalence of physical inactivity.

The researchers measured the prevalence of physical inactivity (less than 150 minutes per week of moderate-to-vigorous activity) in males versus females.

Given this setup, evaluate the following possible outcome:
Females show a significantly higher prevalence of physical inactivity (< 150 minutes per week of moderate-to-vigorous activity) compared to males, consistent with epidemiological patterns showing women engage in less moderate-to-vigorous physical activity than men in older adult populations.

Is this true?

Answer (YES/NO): YES